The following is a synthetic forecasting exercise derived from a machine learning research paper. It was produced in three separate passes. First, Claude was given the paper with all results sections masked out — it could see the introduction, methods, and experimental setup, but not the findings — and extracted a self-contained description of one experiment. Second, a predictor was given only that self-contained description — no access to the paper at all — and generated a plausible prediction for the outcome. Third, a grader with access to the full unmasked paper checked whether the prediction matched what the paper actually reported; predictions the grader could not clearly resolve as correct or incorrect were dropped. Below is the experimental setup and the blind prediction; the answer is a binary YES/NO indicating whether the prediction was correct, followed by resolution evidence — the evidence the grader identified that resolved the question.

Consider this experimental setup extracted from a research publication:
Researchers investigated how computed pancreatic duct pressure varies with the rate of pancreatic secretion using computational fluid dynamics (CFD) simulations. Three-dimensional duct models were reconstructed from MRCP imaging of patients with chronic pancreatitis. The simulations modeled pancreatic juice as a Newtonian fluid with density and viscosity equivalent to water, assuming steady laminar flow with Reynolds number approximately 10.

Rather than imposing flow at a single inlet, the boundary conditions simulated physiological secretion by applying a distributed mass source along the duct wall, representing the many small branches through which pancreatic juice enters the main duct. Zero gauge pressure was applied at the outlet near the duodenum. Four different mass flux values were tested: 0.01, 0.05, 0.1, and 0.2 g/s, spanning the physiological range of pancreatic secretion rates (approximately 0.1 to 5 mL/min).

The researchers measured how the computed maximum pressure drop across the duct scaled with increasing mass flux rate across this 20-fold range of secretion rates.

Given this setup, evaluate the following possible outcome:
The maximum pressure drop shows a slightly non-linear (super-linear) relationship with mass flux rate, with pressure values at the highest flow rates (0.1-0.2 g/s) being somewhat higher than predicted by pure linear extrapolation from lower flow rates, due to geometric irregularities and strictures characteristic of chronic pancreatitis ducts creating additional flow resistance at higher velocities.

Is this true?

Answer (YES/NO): YES